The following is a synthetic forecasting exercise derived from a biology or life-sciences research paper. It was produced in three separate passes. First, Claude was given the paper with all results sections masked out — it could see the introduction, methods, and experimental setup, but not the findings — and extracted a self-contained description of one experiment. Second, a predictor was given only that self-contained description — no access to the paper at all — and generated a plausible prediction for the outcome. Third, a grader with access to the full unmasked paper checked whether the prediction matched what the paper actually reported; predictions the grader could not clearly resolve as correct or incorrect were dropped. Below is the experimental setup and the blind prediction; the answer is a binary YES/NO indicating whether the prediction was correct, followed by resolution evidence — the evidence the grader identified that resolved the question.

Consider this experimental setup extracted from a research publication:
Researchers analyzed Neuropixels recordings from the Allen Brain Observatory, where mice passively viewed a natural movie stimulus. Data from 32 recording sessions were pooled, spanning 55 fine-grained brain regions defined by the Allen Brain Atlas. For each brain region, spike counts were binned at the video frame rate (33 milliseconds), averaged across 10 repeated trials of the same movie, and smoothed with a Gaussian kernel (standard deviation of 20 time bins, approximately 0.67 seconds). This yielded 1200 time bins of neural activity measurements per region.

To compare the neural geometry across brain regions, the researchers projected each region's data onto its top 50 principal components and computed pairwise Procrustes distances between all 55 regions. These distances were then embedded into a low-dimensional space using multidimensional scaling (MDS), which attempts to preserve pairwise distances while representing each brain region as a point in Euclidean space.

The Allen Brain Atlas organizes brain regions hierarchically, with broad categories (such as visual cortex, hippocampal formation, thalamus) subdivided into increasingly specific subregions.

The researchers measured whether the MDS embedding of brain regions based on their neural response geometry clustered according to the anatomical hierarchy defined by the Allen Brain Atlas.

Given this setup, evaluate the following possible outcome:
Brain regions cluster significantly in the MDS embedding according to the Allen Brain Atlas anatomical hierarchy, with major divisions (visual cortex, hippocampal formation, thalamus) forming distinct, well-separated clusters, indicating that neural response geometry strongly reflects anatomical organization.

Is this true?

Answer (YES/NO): YES